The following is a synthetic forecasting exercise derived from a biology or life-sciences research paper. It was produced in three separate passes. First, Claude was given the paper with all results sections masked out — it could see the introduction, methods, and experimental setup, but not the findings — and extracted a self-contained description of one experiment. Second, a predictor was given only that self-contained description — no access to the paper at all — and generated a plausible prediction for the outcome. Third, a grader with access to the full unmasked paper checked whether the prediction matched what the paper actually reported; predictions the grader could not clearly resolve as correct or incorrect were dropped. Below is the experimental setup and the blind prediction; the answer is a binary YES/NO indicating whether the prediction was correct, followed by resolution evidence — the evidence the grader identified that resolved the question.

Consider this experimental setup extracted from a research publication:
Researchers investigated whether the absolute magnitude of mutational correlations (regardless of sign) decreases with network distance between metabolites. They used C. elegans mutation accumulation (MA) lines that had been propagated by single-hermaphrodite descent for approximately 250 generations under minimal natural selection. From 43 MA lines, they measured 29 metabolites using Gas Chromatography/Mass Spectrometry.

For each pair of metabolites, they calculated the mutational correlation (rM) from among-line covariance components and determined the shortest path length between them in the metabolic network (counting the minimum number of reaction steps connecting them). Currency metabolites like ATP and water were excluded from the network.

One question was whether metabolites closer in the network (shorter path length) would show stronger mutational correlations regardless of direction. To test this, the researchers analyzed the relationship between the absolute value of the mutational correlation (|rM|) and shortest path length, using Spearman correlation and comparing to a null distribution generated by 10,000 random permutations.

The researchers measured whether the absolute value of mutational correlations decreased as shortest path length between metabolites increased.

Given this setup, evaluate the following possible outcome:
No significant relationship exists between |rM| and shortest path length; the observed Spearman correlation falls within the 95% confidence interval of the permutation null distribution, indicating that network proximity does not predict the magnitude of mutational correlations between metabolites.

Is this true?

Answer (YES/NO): YES